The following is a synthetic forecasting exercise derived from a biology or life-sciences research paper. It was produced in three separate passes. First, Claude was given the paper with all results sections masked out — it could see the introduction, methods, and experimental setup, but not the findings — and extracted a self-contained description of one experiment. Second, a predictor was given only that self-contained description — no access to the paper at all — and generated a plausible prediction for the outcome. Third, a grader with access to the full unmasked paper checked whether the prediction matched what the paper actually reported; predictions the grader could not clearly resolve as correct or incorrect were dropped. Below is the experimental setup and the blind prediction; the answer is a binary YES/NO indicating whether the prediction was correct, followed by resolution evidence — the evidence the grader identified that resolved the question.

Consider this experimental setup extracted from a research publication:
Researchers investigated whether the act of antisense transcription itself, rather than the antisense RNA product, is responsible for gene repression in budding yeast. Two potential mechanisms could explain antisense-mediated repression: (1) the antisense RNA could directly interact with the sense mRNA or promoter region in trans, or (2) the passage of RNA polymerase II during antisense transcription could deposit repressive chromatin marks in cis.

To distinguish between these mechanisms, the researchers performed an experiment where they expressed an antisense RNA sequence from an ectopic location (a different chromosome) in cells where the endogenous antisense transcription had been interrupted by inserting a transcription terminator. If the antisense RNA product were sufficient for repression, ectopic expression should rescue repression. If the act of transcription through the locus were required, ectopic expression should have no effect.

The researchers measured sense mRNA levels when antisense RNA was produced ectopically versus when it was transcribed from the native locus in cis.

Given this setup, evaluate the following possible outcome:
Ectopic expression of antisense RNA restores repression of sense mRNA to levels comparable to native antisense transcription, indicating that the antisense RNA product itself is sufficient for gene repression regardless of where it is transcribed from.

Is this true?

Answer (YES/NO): NO